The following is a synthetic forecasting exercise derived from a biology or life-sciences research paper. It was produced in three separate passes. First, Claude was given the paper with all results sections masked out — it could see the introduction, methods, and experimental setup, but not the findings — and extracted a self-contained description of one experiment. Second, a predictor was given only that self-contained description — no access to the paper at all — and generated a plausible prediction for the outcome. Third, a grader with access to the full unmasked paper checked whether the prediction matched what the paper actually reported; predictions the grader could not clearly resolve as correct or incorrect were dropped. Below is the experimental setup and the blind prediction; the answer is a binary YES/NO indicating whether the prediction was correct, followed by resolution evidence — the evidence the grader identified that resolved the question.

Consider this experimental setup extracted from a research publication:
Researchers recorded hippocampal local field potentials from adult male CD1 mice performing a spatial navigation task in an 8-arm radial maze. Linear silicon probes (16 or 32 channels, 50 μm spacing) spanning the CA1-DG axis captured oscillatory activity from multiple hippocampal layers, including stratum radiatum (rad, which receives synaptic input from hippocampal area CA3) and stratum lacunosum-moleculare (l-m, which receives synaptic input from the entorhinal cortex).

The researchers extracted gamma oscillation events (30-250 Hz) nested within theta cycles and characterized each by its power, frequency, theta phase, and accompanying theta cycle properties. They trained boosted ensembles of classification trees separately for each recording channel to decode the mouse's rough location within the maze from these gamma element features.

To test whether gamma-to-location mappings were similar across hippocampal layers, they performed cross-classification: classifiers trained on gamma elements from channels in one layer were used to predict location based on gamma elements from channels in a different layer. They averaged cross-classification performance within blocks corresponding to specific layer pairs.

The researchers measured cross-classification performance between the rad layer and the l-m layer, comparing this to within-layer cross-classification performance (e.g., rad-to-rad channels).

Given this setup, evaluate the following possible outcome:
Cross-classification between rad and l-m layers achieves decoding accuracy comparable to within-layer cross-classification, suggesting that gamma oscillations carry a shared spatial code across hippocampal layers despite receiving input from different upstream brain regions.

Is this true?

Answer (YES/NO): NO